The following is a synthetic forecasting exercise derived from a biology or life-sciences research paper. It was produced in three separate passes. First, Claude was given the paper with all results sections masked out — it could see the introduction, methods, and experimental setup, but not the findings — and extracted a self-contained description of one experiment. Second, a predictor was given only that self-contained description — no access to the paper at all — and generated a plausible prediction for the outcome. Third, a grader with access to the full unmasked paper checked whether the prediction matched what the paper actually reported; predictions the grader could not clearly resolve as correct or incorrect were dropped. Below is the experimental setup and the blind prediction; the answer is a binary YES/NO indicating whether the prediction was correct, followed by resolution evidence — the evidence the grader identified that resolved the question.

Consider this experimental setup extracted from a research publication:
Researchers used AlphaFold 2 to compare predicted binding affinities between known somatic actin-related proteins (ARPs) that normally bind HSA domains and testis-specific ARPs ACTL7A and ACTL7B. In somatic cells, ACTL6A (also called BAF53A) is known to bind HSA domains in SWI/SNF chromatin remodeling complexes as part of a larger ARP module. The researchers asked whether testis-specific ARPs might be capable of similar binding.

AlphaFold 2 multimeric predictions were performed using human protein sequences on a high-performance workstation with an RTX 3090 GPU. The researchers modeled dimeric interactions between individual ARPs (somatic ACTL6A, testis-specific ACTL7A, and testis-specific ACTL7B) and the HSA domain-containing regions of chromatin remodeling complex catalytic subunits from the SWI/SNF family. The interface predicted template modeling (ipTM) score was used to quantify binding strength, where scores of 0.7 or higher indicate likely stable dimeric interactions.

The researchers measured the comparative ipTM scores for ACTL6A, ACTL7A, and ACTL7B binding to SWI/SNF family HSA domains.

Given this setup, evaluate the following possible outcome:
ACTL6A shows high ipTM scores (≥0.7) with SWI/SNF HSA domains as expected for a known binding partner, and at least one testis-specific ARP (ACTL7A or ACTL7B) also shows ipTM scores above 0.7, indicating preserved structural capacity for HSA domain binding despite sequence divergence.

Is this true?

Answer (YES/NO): YES